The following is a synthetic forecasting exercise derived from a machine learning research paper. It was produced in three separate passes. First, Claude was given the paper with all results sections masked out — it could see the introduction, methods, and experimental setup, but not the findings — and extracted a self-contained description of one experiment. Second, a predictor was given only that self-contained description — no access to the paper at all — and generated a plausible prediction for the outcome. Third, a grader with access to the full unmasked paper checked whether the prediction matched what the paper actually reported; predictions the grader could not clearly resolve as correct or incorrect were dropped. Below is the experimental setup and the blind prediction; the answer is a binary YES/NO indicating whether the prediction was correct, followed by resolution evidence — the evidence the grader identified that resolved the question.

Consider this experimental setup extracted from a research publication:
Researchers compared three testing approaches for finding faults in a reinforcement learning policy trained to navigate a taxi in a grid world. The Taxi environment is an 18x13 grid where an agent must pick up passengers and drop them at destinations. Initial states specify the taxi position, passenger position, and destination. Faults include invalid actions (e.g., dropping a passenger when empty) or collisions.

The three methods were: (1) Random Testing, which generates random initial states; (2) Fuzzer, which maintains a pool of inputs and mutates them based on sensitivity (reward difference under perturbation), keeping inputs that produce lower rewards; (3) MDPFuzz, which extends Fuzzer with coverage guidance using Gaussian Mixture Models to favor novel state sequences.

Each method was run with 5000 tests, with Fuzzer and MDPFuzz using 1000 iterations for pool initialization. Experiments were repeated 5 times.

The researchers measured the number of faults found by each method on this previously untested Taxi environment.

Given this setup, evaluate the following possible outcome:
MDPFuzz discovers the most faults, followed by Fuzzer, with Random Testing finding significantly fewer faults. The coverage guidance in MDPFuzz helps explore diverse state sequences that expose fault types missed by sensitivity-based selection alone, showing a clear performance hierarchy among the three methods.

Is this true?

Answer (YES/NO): NO